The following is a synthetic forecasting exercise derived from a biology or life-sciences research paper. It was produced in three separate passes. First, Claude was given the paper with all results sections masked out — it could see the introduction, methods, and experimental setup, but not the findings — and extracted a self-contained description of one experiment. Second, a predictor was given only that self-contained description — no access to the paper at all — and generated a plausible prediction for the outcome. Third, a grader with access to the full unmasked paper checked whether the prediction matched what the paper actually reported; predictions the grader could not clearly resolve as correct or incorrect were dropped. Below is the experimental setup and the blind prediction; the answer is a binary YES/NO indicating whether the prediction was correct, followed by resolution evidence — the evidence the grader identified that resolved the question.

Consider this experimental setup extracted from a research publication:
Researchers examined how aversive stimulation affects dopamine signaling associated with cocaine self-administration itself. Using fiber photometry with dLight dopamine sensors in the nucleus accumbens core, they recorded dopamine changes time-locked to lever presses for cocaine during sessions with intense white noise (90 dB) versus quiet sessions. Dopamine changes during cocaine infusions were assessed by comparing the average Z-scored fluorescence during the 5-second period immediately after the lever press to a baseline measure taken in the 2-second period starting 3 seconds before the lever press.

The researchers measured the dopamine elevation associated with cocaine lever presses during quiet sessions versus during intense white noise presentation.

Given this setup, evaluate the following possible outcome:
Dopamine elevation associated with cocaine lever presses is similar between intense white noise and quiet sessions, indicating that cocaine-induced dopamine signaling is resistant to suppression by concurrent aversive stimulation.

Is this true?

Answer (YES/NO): NO